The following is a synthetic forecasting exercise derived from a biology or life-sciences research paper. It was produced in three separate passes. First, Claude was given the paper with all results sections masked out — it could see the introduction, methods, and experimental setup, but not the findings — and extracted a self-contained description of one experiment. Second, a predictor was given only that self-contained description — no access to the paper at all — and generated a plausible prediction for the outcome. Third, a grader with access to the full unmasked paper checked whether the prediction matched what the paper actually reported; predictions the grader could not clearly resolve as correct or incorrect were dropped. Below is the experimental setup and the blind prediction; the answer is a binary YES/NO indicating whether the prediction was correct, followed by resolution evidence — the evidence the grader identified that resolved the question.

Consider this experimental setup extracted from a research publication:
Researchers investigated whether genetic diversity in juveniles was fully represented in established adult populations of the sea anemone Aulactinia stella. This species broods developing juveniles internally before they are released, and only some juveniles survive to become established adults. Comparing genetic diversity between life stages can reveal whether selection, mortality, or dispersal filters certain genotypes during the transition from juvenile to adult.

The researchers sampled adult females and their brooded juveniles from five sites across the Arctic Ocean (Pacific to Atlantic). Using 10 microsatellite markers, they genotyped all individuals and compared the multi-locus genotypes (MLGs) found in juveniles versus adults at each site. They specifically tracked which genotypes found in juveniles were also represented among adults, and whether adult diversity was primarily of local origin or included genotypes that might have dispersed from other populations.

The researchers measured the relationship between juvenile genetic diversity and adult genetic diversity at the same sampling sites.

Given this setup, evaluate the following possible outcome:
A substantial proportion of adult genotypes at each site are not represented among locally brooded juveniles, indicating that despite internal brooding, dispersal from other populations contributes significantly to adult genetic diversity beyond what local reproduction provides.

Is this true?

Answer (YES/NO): NO